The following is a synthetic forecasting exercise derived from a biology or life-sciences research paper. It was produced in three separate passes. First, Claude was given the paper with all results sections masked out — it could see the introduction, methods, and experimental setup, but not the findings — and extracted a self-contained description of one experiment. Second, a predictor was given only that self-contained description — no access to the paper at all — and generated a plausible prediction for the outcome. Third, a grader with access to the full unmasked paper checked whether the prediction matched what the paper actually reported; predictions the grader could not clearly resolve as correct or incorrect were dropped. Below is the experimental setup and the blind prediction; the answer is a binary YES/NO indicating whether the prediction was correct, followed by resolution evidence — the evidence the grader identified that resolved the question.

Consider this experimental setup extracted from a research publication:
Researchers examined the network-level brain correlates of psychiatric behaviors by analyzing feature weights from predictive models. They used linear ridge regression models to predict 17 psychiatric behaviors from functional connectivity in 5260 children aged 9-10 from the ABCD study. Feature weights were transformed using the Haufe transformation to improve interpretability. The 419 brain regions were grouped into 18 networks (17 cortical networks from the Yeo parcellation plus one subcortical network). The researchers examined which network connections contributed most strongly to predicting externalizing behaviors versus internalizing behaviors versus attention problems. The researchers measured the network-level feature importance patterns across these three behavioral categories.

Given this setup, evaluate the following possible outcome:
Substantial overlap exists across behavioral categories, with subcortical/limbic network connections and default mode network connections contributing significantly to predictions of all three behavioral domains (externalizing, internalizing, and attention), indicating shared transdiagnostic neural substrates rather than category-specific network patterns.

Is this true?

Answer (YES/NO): NO